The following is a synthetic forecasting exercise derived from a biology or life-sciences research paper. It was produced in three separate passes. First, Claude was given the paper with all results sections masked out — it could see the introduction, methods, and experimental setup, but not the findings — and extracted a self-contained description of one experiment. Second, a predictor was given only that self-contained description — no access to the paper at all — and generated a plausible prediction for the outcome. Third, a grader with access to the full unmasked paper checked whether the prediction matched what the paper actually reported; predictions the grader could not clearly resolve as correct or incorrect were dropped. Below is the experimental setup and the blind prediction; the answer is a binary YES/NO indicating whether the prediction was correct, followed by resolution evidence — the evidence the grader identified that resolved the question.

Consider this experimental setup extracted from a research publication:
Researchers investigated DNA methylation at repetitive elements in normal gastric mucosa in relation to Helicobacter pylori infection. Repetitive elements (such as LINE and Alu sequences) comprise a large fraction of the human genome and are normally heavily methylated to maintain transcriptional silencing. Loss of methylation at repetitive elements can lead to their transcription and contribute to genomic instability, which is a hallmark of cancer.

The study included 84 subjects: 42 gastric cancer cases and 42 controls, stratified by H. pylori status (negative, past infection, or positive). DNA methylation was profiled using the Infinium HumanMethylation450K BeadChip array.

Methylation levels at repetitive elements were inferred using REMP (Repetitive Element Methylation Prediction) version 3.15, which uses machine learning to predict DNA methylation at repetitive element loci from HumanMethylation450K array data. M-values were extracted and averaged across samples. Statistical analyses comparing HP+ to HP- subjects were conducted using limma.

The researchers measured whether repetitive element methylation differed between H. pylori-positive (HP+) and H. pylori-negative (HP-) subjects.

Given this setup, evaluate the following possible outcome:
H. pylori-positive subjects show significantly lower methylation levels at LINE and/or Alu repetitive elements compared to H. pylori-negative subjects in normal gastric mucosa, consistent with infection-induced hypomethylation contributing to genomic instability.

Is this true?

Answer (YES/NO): NO